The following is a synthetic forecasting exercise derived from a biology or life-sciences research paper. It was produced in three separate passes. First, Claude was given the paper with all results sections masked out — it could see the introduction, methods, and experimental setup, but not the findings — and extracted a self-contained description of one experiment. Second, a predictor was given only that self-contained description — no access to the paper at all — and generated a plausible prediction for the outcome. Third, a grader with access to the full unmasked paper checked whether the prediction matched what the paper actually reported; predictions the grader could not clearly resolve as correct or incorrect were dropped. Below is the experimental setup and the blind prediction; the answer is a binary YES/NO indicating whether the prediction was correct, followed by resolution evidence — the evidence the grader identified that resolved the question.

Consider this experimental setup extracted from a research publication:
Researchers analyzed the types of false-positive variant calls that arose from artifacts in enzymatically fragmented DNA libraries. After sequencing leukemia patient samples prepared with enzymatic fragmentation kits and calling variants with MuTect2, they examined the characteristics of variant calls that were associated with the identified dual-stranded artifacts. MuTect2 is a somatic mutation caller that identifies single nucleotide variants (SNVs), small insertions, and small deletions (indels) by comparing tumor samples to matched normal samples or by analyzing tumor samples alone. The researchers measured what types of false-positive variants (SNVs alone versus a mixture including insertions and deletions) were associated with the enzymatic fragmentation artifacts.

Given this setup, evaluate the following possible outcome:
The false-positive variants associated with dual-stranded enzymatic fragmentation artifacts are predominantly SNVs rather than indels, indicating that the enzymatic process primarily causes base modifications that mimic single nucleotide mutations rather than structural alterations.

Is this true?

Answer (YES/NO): NO